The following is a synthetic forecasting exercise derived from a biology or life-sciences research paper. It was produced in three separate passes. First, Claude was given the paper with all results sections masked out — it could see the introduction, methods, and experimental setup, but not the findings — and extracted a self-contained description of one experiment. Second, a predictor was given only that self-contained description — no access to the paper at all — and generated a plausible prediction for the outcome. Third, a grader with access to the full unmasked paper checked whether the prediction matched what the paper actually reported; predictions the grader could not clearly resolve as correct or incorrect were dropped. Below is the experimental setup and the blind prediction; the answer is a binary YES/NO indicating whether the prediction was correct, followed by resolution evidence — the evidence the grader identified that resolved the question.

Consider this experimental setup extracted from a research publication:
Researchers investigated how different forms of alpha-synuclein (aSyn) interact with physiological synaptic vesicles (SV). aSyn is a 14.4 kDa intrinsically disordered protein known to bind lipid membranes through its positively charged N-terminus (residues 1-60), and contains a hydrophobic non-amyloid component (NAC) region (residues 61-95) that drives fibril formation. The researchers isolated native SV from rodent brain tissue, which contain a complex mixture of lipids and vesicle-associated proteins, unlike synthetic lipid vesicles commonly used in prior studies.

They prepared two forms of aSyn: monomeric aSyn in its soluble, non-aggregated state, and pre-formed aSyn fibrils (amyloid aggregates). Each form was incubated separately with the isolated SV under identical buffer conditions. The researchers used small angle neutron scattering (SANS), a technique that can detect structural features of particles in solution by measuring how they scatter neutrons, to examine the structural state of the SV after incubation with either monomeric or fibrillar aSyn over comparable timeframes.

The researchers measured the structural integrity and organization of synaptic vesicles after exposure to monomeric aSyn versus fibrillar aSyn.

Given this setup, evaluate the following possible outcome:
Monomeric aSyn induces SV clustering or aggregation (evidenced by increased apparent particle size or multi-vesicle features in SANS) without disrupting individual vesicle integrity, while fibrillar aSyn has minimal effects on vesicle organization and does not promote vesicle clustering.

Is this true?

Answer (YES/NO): NO